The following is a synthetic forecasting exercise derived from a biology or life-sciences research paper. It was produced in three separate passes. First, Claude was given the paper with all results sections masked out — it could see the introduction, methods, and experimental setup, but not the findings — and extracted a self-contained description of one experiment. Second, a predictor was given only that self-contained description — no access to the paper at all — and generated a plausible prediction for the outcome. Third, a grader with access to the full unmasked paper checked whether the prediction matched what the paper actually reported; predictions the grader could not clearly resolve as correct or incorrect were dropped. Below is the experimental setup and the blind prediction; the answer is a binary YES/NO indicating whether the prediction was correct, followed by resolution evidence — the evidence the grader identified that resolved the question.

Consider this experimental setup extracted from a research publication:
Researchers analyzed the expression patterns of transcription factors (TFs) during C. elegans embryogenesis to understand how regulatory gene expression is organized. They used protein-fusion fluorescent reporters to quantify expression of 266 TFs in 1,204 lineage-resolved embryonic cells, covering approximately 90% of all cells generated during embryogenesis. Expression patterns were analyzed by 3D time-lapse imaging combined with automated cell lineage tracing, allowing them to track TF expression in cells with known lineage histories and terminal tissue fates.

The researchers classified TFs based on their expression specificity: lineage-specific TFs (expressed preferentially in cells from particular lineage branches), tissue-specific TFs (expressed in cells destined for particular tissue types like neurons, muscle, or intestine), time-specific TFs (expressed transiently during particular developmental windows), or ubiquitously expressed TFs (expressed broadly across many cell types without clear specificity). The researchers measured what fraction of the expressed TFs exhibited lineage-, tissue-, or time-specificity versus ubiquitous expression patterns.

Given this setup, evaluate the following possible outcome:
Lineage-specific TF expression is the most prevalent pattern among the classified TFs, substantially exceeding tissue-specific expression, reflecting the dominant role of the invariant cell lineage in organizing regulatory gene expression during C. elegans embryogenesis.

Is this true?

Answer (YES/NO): NO